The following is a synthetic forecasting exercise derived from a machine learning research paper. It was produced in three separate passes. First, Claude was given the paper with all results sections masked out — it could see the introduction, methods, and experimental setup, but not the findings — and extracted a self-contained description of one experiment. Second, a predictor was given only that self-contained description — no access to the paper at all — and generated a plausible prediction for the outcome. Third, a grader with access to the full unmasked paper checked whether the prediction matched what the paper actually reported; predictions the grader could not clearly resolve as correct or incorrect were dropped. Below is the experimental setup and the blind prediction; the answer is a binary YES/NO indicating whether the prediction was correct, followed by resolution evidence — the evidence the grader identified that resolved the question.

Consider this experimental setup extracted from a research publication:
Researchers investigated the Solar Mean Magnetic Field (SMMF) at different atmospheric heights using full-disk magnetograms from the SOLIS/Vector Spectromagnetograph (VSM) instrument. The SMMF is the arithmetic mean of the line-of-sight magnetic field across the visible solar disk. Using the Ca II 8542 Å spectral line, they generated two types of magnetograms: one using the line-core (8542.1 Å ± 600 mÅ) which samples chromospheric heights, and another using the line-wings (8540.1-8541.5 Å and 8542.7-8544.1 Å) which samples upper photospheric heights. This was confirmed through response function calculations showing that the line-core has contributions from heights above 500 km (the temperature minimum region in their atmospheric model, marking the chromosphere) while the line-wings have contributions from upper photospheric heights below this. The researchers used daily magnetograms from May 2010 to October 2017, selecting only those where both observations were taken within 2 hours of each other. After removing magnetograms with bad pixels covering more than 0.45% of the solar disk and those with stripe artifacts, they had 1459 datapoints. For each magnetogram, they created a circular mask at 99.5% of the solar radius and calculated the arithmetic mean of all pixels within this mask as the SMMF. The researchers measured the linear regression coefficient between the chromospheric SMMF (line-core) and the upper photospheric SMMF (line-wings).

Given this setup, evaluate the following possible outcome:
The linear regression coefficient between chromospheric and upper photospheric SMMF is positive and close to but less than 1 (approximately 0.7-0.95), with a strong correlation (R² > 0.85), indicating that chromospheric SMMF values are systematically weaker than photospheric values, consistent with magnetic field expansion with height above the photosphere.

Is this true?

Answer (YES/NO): NO